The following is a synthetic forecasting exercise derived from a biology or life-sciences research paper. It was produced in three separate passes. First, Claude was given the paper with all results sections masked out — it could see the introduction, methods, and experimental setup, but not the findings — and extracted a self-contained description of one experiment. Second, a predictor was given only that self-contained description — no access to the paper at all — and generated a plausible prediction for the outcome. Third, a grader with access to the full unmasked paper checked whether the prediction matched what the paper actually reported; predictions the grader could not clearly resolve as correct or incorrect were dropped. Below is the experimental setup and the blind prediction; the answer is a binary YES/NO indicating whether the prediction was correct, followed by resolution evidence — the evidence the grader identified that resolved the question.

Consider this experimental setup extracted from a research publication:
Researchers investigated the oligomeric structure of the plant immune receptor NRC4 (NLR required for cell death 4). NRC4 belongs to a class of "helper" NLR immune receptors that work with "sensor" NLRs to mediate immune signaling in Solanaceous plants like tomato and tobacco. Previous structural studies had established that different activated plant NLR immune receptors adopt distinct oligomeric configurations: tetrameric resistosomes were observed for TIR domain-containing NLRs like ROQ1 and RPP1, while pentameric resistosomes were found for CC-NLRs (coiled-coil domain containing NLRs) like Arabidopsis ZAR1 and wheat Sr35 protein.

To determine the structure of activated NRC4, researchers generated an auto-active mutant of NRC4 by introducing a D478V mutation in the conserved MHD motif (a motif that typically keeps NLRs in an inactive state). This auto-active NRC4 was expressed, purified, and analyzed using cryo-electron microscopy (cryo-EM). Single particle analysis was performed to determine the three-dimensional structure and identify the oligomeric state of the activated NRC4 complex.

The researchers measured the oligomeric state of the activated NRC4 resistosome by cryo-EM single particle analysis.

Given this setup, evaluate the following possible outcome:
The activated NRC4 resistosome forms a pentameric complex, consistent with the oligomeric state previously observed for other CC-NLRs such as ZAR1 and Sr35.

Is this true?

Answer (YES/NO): NO